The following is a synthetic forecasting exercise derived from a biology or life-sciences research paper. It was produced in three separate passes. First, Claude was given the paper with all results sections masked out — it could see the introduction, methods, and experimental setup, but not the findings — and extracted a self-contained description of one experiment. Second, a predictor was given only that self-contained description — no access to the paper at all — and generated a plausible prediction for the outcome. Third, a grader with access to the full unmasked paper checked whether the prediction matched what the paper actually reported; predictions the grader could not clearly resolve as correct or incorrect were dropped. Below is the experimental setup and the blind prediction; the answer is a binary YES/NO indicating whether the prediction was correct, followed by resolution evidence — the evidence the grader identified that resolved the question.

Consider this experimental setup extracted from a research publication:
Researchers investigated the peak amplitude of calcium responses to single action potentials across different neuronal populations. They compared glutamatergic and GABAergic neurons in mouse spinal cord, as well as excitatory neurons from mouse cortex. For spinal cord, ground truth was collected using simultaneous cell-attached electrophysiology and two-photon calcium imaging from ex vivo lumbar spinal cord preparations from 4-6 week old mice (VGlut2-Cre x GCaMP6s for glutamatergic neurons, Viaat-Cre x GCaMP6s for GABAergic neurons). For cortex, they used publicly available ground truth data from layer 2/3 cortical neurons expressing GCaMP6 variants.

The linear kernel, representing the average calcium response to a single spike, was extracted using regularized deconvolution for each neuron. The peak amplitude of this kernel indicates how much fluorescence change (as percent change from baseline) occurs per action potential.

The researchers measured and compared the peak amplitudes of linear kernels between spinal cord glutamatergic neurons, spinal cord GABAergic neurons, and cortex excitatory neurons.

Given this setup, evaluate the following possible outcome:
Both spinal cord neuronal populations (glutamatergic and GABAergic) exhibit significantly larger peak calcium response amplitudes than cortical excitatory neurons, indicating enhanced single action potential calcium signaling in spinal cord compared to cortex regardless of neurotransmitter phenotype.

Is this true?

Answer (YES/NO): NO